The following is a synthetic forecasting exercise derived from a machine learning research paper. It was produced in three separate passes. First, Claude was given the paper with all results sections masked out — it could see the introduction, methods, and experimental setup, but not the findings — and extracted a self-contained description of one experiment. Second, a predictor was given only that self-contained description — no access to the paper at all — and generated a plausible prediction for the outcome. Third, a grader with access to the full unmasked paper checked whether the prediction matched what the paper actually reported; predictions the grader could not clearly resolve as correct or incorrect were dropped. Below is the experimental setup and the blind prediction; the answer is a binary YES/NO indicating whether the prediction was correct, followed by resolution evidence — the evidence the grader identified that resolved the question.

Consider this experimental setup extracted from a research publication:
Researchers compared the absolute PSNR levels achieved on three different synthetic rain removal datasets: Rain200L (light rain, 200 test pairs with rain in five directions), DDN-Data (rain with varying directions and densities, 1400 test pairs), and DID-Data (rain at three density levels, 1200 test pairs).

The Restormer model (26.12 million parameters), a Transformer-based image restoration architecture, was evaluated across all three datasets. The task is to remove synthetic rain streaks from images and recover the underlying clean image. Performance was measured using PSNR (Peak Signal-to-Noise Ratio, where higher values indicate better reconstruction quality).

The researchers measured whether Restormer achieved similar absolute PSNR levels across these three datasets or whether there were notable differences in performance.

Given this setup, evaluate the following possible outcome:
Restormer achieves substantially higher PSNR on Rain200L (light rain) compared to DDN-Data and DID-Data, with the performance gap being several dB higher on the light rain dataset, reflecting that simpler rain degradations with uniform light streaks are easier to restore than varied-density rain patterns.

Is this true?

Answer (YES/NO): YES